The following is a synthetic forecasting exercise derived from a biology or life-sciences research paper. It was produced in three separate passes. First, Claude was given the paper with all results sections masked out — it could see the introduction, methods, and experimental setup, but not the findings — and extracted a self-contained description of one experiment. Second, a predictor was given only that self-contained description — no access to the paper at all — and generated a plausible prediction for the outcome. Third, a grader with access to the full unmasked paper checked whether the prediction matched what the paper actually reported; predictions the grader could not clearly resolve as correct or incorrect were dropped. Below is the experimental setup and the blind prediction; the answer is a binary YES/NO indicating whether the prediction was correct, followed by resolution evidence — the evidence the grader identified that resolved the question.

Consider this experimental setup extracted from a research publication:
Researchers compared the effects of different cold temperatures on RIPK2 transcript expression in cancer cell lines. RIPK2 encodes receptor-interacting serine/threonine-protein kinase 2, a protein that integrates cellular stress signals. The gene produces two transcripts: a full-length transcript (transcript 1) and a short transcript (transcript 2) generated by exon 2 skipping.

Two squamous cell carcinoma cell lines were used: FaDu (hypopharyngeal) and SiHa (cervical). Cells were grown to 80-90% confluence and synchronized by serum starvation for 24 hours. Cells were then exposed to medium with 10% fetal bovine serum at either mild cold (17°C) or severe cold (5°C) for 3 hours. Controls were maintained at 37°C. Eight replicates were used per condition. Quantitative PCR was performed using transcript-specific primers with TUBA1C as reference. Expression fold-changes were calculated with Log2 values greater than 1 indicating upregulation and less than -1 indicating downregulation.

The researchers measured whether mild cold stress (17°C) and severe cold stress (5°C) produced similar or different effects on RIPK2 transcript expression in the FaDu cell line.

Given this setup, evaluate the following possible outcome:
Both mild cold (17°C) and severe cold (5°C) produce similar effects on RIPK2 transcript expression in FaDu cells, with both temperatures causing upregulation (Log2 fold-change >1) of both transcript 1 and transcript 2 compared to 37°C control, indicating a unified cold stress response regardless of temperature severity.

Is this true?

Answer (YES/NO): NO